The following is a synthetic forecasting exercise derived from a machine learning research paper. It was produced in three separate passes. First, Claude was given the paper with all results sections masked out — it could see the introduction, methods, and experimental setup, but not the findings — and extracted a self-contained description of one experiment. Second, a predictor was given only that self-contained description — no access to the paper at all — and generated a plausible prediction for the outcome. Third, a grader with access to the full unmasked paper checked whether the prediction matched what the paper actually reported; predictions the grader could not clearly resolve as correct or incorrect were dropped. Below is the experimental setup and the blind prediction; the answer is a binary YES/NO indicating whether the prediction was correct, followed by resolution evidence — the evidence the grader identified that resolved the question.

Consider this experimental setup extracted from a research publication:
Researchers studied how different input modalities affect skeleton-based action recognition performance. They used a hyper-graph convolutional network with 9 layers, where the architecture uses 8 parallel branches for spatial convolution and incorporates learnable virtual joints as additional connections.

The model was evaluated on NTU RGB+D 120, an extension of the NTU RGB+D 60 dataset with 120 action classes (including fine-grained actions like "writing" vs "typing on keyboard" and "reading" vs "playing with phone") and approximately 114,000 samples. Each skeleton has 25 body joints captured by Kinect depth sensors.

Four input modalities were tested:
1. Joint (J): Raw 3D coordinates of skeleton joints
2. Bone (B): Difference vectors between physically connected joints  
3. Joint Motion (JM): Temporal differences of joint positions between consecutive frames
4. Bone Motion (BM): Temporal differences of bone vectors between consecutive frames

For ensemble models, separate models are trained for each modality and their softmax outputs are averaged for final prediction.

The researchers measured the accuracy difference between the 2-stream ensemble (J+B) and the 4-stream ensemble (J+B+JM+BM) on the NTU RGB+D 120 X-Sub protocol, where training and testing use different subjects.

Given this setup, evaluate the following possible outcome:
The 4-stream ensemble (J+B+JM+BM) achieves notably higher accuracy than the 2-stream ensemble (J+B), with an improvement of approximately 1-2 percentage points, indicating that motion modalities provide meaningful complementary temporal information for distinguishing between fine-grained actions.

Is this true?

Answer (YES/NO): NO